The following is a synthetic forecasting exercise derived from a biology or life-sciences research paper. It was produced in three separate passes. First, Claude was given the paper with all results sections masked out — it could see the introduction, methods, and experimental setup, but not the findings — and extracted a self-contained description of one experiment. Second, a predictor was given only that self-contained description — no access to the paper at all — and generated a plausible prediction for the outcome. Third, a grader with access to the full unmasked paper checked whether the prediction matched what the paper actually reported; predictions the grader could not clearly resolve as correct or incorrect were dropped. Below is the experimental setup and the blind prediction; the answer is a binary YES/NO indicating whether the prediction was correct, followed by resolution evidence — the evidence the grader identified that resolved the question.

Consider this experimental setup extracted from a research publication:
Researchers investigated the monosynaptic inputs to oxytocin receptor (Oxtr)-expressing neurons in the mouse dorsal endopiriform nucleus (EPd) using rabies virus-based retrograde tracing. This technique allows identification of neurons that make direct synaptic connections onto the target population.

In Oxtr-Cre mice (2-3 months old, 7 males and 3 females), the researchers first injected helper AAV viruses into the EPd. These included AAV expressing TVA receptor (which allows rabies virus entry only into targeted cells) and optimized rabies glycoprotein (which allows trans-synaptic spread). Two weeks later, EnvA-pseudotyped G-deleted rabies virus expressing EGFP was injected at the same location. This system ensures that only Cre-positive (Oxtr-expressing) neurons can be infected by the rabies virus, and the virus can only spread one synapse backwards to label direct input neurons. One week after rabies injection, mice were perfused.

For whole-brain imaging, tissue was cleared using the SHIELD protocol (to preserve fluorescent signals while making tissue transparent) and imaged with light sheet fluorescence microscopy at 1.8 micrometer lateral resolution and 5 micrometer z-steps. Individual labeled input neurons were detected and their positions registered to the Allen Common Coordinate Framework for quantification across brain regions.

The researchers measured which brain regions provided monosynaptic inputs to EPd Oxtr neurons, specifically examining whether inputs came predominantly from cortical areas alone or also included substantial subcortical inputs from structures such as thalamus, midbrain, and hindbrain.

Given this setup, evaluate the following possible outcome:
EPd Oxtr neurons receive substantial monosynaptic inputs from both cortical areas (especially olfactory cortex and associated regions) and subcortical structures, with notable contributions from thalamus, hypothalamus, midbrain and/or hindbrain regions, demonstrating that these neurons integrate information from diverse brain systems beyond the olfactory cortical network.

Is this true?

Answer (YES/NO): YES